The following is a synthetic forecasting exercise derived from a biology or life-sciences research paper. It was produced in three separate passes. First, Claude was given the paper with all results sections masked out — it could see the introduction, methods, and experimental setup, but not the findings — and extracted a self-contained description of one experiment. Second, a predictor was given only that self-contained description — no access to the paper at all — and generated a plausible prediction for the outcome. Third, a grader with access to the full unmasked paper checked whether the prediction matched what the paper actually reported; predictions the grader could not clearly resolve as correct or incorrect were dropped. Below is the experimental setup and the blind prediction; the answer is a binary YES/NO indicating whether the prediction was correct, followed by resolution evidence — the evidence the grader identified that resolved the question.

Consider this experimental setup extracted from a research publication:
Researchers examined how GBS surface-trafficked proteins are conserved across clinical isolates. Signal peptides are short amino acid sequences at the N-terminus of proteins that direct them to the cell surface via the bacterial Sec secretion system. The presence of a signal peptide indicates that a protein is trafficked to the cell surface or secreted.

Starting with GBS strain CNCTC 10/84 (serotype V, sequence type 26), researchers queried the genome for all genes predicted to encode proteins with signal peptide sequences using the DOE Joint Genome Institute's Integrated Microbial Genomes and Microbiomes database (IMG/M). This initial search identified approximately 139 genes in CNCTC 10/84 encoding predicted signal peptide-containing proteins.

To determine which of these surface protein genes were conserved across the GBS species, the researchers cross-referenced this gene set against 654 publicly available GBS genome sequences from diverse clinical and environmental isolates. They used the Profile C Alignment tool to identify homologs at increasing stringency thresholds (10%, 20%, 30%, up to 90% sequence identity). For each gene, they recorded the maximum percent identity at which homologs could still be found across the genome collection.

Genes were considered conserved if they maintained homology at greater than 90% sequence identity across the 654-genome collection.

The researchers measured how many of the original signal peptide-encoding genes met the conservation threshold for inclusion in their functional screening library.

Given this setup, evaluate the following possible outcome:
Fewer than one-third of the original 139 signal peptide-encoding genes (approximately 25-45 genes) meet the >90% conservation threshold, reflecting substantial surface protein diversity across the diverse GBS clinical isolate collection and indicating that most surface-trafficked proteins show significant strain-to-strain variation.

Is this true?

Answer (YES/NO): NO